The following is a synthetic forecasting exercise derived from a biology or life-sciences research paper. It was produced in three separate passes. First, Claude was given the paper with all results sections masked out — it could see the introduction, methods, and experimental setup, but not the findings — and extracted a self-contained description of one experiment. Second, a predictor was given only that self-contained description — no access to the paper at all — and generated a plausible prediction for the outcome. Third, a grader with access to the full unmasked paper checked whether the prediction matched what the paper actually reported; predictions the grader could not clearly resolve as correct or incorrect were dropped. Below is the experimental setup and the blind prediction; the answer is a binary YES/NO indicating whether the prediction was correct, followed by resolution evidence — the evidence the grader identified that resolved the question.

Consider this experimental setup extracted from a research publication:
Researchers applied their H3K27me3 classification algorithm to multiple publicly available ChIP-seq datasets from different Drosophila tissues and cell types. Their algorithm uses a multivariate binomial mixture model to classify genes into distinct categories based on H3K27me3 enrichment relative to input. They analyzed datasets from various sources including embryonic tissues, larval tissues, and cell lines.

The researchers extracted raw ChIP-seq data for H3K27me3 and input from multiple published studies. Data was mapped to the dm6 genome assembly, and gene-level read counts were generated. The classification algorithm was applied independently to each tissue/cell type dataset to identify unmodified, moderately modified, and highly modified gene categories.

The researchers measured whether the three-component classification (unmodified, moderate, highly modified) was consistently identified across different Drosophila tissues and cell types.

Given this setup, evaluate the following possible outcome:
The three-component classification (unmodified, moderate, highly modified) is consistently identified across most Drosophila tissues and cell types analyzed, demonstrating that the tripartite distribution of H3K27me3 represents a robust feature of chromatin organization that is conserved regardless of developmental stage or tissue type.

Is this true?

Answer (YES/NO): YES